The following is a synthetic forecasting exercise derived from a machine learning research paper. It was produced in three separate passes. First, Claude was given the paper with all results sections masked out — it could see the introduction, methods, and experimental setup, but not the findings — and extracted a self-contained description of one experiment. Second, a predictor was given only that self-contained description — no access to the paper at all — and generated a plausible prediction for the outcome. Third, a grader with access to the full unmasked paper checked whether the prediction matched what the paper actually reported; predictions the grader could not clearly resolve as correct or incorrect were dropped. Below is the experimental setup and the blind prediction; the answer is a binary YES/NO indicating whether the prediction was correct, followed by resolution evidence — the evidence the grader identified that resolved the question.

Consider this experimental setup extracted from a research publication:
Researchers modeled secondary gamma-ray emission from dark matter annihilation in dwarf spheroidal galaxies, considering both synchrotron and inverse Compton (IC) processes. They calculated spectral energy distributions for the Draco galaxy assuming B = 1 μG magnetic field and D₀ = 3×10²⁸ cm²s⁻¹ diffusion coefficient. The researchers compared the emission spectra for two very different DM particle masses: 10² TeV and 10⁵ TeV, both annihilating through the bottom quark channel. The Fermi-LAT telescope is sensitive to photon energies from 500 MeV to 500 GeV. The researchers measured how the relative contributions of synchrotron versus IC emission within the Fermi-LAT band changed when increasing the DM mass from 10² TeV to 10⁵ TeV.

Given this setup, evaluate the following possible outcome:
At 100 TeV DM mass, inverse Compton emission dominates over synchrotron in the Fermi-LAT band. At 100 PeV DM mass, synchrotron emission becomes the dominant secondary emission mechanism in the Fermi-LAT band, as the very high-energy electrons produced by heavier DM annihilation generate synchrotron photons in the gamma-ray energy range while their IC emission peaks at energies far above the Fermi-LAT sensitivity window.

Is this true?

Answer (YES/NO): YES